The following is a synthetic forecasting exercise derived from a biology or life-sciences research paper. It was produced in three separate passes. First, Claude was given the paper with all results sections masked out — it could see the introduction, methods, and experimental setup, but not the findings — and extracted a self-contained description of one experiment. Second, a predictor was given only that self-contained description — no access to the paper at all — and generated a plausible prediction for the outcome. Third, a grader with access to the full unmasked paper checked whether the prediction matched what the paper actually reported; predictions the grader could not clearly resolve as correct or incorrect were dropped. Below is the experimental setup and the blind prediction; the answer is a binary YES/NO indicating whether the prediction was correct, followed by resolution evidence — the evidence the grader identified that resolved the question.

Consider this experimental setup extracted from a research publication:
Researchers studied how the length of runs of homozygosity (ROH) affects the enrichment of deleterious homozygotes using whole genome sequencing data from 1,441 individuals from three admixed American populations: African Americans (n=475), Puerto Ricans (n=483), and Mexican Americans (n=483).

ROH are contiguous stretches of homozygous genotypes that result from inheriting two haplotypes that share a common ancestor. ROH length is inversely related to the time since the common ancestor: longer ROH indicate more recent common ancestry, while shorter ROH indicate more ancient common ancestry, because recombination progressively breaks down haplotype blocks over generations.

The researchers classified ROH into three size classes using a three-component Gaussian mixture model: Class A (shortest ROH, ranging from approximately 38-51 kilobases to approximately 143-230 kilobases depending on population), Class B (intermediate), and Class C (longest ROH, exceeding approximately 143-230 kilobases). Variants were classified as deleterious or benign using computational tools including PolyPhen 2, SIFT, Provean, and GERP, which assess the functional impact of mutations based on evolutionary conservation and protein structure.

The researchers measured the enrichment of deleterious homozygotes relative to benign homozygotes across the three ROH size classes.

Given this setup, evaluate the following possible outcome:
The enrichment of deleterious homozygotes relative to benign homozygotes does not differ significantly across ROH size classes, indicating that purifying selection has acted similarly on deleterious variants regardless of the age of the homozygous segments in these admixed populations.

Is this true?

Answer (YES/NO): NO